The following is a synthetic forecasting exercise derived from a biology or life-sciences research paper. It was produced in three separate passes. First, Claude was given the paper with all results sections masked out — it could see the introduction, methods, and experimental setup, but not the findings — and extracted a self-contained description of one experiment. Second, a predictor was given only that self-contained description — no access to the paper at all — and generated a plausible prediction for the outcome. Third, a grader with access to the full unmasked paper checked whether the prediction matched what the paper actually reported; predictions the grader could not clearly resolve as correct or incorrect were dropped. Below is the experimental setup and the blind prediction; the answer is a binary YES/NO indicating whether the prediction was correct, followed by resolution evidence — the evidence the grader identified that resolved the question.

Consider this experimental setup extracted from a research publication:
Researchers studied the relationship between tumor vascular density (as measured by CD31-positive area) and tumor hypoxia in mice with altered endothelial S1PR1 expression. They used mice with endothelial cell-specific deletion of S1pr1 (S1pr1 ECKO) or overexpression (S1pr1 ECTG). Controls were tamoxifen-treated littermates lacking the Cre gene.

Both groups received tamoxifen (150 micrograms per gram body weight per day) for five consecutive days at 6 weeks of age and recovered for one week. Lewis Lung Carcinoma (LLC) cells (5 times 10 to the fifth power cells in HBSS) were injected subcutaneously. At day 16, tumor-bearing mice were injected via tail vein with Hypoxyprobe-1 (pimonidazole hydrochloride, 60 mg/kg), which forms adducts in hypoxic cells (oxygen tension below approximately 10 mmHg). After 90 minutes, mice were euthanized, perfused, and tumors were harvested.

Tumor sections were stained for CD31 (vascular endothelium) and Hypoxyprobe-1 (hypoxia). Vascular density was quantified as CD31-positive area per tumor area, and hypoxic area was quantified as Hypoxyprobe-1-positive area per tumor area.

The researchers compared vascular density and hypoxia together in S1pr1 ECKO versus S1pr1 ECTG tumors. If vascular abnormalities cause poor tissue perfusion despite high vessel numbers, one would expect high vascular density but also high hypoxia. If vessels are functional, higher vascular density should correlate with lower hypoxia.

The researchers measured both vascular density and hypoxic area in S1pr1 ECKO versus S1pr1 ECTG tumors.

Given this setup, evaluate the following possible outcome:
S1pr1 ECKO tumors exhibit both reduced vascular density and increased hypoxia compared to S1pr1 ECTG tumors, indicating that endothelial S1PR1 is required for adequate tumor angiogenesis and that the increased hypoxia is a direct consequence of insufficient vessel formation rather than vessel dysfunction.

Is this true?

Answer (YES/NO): NO